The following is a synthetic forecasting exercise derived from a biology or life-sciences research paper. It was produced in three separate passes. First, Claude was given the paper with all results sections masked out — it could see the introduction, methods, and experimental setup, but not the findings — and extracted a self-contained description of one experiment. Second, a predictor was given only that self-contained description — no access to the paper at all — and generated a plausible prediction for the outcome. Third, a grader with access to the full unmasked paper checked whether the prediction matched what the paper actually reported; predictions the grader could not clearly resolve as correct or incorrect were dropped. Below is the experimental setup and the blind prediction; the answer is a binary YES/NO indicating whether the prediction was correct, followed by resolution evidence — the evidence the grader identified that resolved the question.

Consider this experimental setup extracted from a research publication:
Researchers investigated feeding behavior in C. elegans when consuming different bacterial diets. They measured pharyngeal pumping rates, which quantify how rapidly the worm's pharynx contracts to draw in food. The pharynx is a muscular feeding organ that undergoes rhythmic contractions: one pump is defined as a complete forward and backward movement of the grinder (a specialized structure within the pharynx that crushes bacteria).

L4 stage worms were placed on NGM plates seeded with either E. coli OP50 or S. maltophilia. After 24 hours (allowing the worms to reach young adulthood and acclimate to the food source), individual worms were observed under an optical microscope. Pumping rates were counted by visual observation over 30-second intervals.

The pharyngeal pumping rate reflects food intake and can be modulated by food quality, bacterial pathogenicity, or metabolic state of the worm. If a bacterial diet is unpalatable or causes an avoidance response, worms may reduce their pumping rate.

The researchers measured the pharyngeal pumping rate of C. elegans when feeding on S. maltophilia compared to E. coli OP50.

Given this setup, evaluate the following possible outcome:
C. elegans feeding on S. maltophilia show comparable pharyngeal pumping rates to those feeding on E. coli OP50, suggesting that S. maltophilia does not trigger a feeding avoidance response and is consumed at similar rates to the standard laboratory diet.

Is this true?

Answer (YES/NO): YES